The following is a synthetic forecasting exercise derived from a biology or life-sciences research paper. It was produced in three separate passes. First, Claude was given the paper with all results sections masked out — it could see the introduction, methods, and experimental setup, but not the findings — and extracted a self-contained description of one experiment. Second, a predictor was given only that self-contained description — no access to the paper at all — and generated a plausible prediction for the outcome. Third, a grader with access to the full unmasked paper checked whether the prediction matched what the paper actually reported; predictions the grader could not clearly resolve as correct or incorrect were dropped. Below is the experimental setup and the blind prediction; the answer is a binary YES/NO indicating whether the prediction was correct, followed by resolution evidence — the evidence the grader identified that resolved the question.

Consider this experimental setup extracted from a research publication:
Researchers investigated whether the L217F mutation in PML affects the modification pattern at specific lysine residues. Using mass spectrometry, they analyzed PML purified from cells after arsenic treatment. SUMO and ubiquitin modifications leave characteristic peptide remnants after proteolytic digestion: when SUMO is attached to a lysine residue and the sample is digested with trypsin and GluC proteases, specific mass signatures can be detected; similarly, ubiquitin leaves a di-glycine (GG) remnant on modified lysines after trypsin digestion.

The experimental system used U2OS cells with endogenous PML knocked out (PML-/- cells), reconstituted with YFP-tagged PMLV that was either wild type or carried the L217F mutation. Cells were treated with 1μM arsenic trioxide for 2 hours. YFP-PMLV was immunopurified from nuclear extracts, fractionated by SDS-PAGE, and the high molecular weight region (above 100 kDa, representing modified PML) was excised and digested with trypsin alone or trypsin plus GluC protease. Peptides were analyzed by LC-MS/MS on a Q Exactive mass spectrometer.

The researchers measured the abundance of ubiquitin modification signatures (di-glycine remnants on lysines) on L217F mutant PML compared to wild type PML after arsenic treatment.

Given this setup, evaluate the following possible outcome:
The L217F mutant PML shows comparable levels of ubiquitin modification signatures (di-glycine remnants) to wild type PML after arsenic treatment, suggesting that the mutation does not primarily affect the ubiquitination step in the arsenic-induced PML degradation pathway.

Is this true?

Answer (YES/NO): NO